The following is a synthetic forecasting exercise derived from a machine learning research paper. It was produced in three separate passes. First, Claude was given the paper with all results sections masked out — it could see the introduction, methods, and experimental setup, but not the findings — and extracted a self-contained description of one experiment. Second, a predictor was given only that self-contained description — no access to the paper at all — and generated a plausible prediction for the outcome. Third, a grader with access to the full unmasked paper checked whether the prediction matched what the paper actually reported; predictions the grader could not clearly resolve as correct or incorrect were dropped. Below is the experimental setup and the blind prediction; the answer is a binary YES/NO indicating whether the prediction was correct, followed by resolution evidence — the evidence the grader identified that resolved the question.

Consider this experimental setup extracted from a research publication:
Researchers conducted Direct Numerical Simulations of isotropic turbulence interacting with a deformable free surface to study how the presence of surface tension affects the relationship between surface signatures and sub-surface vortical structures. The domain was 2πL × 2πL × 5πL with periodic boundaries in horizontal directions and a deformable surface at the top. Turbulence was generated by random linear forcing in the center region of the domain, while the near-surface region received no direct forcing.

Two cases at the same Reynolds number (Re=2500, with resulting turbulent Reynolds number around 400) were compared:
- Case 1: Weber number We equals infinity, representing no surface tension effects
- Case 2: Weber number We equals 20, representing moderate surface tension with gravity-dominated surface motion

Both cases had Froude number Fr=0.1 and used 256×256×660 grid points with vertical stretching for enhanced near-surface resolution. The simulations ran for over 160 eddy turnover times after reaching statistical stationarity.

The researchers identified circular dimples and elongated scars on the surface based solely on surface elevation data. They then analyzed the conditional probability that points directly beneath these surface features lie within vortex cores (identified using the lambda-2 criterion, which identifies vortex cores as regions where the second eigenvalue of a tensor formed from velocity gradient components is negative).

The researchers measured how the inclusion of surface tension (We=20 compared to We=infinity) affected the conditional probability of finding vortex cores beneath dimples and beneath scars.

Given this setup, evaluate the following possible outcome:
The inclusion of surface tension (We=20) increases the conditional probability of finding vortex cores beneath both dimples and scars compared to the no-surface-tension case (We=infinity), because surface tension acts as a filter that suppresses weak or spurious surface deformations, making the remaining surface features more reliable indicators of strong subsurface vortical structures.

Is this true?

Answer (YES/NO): NO